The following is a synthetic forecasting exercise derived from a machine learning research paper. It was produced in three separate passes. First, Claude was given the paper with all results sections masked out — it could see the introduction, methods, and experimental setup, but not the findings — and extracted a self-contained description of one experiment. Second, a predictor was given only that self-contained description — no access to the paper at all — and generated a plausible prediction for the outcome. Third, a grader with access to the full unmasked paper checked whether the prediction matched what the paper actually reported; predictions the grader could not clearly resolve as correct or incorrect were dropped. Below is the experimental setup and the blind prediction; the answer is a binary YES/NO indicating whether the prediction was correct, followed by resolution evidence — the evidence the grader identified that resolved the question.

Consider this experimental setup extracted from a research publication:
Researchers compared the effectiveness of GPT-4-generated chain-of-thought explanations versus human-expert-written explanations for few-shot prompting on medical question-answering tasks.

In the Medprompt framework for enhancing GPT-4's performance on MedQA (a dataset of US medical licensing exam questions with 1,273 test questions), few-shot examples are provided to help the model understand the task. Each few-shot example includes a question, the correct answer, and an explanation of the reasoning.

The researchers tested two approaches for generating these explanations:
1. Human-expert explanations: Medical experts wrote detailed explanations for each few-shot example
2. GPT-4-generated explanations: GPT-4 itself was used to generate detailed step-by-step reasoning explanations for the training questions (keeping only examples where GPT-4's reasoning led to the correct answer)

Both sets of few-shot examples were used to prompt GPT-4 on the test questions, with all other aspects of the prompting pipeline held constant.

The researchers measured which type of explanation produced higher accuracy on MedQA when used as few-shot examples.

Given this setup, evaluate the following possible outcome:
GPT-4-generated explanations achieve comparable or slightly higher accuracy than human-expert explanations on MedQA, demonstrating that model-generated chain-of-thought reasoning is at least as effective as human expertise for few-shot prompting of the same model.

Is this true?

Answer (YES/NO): YES